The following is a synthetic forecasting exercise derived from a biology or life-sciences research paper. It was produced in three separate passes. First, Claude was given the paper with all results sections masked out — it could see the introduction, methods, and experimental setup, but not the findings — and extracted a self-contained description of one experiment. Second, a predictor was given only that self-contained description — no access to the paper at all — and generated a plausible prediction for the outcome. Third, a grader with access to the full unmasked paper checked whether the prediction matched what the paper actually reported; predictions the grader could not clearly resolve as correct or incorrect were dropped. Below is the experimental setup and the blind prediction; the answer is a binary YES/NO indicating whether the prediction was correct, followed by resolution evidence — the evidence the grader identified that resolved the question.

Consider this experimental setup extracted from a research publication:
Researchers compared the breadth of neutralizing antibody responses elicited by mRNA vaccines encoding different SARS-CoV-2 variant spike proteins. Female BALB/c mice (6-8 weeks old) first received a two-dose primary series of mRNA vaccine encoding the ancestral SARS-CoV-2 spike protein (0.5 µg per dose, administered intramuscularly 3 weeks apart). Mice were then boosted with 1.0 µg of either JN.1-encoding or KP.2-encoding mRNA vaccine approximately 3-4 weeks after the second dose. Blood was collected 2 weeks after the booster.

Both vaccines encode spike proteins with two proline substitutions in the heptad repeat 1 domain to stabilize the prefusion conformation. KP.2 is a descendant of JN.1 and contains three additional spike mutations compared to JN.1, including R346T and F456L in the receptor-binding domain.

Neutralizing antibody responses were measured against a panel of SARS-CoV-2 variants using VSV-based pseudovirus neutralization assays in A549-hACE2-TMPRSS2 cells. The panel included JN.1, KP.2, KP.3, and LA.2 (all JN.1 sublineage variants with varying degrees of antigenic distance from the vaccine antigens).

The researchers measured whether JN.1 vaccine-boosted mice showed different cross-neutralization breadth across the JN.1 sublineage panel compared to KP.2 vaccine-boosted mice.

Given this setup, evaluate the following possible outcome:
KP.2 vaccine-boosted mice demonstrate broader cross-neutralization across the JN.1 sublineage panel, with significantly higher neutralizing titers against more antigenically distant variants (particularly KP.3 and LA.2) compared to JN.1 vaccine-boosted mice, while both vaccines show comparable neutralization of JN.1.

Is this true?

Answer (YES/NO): NO